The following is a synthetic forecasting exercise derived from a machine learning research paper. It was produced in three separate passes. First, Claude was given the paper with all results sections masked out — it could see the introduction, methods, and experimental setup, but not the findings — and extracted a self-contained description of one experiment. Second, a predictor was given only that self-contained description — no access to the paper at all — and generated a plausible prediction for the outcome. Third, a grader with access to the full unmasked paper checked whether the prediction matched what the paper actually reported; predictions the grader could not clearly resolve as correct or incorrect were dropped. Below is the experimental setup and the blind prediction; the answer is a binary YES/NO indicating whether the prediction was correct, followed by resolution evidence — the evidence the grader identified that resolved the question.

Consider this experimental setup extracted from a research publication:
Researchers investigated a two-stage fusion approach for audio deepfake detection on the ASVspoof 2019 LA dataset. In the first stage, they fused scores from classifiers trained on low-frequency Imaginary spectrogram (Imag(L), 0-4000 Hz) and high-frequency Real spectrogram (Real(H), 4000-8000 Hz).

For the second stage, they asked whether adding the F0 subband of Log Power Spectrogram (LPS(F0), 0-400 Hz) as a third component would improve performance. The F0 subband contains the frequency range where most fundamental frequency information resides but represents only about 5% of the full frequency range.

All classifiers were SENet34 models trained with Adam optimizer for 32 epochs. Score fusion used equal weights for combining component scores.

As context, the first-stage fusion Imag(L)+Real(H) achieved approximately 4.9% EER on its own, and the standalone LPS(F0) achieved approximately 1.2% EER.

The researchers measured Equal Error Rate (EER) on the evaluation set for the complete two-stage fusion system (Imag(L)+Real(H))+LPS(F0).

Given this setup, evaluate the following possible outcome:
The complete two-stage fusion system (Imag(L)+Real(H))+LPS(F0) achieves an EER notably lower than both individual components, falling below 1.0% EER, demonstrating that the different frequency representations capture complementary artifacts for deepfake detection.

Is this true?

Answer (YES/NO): YES